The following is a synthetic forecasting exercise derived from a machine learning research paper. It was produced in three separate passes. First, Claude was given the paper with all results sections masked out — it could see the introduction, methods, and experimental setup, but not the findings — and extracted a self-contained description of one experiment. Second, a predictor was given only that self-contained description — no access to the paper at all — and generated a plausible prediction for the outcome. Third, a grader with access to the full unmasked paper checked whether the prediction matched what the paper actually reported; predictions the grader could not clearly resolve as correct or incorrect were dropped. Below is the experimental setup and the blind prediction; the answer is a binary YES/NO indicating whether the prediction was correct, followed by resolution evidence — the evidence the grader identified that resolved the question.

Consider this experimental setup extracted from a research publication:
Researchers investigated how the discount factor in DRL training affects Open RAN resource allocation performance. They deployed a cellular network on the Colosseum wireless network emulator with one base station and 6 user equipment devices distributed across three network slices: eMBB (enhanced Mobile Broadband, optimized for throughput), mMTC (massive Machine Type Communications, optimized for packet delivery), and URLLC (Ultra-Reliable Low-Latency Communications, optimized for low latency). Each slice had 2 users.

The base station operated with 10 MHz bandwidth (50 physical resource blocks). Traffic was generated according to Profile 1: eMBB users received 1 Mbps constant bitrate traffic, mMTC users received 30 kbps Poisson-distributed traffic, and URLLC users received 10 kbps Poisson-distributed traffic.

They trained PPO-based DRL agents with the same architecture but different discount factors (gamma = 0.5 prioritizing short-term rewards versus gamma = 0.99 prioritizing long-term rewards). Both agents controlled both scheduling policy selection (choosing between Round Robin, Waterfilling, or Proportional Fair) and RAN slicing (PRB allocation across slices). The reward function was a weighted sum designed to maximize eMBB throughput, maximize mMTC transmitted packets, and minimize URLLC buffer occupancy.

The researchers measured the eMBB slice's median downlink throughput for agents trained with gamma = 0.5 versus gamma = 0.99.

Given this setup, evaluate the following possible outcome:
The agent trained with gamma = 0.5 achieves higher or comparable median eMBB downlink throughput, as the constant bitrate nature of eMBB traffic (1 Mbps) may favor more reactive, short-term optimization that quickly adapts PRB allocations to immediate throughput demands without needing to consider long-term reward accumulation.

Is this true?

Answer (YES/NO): YES